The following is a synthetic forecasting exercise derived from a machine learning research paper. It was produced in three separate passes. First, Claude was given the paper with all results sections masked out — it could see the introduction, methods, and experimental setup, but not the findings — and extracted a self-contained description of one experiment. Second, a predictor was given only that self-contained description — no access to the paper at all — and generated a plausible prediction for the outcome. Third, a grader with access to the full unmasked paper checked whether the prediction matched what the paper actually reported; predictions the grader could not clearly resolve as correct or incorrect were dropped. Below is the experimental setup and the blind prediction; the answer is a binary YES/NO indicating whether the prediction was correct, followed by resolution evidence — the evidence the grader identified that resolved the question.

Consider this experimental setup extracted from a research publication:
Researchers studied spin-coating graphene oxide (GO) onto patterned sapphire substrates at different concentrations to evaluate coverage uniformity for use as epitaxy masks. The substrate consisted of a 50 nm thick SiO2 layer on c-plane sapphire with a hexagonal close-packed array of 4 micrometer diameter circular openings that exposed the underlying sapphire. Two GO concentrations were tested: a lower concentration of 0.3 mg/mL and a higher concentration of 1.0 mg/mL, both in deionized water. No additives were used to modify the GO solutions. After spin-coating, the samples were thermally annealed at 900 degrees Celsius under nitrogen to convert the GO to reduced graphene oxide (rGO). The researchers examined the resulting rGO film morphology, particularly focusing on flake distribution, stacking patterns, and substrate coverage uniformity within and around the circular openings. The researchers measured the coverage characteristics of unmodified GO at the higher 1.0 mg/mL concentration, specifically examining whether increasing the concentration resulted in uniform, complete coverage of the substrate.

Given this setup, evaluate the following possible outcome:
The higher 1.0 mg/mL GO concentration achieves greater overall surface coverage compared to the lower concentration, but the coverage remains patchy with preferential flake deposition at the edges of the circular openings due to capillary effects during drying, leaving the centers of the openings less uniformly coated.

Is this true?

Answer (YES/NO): NO